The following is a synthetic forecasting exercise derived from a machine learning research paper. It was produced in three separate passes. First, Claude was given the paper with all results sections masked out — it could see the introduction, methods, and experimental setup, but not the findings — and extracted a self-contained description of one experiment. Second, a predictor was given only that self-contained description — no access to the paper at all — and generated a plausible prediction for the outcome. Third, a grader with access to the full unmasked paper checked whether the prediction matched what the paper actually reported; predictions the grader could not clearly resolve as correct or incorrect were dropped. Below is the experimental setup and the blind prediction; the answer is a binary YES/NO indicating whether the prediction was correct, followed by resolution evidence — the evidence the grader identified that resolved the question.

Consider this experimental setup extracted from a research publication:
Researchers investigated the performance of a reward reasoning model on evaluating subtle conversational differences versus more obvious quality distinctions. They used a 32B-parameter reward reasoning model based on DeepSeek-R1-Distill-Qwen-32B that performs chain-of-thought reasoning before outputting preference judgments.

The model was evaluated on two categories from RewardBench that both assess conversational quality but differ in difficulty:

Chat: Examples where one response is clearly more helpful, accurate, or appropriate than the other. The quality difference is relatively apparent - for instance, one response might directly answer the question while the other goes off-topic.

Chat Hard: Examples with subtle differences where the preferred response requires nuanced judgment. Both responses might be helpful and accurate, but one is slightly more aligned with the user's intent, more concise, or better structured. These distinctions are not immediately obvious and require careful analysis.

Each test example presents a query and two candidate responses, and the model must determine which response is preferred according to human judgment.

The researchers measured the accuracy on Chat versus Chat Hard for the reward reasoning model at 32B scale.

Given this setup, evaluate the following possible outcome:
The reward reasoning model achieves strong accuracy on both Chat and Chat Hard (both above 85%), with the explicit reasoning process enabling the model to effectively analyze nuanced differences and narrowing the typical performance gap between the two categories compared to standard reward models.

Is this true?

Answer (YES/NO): NO